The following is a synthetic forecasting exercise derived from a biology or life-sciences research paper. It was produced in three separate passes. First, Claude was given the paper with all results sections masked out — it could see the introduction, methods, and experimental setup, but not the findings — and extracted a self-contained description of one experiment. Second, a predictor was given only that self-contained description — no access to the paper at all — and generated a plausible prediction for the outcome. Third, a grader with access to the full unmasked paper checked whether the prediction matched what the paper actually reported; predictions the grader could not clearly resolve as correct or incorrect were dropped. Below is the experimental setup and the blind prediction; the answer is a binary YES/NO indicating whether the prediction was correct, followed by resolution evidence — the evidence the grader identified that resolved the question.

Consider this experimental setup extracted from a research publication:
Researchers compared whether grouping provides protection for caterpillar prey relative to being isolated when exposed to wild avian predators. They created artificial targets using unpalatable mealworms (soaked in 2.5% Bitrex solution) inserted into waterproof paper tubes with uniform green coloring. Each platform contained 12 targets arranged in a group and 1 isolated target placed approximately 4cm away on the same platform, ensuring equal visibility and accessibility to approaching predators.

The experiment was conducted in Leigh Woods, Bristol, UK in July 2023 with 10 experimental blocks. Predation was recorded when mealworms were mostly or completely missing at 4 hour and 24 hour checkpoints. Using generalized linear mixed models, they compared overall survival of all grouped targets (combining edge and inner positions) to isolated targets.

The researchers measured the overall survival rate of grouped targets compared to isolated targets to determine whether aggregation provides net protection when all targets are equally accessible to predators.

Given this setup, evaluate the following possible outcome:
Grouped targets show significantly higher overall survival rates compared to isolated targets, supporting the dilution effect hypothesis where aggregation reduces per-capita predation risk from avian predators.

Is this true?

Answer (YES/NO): NO